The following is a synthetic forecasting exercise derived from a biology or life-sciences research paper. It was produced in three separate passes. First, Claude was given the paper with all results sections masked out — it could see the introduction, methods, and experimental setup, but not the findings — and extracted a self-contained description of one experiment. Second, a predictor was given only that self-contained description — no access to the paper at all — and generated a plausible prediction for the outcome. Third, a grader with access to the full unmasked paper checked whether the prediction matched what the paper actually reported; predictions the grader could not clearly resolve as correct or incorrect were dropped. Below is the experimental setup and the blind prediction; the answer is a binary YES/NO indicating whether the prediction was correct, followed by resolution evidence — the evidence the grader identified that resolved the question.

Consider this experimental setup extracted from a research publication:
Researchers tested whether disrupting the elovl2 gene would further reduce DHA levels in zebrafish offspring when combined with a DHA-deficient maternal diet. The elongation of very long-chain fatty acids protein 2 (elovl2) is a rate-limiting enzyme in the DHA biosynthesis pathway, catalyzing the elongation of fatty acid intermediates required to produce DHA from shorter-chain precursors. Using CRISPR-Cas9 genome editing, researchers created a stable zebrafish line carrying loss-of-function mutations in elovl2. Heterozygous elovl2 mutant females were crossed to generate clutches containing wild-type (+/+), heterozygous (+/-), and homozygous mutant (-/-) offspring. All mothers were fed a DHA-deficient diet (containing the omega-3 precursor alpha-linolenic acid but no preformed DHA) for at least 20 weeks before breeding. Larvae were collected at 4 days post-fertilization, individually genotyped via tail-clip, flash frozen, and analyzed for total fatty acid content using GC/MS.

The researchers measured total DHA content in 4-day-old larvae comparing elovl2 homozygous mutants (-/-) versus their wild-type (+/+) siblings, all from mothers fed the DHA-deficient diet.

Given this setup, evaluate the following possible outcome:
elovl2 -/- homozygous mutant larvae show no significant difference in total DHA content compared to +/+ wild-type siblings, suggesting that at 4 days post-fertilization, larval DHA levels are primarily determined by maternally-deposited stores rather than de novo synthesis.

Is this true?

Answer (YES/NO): YES